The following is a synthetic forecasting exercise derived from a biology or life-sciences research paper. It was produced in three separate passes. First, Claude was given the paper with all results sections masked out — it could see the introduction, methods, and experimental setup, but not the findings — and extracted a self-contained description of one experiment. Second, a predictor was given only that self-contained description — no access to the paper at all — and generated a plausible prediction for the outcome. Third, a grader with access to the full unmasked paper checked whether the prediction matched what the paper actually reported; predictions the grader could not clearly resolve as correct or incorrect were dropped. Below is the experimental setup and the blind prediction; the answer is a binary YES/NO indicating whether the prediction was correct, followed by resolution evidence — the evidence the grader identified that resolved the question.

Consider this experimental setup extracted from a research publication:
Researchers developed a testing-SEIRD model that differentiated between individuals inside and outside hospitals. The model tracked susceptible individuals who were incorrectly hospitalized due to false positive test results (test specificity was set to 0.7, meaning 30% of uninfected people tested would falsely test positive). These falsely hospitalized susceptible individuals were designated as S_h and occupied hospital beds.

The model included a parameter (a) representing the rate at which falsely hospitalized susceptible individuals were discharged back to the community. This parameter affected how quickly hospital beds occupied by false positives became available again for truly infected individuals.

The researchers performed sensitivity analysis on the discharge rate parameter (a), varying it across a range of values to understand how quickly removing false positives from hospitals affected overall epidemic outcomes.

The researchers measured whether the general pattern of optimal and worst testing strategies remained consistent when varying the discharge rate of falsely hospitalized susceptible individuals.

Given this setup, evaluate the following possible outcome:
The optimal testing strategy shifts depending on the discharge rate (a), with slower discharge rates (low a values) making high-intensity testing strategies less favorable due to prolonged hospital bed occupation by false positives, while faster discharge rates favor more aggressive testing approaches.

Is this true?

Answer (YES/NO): NO